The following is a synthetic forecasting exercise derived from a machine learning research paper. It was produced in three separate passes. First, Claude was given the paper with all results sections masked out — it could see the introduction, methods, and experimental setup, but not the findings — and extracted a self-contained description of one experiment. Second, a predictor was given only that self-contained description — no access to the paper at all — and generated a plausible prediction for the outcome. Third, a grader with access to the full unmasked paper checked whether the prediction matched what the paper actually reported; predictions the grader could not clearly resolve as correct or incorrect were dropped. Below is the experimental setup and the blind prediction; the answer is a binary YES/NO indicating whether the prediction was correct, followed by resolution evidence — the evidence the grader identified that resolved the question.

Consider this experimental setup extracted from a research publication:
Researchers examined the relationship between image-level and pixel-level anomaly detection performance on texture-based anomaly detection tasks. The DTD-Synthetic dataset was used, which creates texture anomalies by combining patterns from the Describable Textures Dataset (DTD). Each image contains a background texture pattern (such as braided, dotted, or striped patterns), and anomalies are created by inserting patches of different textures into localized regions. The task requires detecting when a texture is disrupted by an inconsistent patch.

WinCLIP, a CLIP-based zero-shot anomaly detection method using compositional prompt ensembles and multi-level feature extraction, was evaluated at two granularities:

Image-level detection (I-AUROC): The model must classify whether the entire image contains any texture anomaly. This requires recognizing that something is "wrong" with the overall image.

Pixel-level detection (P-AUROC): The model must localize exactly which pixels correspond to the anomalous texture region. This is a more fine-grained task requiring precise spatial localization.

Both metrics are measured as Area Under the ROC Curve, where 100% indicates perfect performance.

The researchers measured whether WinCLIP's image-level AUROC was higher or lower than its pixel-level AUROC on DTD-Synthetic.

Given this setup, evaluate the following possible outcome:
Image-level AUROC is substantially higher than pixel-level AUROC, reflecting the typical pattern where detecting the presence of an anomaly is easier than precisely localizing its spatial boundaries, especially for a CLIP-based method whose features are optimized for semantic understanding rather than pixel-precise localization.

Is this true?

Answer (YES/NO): YES